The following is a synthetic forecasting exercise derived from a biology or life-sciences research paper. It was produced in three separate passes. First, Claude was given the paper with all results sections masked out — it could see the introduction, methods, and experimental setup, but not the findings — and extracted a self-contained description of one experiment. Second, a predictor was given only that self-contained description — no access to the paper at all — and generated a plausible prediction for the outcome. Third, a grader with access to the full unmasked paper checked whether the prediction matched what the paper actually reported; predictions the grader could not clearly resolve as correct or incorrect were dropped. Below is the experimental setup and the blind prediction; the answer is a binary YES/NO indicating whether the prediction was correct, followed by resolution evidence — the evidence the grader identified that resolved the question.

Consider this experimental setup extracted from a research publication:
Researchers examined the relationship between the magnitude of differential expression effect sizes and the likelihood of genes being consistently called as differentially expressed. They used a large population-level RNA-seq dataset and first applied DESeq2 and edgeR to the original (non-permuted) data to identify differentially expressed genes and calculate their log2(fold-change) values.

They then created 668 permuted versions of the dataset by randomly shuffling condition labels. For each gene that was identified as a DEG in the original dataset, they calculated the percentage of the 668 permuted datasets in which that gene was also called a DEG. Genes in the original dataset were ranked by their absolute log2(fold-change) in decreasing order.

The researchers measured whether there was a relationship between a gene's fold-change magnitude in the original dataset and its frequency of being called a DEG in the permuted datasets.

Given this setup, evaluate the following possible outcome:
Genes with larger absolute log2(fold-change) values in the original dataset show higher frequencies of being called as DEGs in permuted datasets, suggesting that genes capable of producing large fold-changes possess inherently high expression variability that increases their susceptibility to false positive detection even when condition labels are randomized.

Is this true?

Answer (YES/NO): YES